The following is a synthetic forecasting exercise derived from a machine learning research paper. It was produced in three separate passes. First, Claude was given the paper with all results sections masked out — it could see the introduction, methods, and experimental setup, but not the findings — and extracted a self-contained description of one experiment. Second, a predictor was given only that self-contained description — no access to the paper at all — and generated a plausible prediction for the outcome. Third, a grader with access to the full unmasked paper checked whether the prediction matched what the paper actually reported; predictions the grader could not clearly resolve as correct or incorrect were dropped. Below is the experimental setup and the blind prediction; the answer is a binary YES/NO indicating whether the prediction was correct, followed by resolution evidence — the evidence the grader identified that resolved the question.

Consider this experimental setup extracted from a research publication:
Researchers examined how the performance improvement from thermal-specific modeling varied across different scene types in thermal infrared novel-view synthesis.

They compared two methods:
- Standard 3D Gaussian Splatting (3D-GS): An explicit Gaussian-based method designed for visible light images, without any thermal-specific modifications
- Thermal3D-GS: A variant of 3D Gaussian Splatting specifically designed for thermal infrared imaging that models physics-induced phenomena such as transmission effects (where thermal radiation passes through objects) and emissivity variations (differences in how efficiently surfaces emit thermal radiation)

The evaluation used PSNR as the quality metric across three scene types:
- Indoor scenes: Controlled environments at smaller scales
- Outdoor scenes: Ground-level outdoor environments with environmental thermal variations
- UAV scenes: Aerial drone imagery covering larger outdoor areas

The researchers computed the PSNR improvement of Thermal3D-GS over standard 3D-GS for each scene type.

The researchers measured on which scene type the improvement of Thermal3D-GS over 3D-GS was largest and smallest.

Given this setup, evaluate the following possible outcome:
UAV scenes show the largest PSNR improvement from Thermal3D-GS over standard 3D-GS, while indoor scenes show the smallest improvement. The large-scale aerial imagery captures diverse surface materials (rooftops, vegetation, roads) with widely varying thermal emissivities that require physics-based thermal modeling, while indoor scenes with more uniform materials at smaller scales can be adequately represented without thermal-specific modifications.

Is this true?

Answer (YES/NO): NO